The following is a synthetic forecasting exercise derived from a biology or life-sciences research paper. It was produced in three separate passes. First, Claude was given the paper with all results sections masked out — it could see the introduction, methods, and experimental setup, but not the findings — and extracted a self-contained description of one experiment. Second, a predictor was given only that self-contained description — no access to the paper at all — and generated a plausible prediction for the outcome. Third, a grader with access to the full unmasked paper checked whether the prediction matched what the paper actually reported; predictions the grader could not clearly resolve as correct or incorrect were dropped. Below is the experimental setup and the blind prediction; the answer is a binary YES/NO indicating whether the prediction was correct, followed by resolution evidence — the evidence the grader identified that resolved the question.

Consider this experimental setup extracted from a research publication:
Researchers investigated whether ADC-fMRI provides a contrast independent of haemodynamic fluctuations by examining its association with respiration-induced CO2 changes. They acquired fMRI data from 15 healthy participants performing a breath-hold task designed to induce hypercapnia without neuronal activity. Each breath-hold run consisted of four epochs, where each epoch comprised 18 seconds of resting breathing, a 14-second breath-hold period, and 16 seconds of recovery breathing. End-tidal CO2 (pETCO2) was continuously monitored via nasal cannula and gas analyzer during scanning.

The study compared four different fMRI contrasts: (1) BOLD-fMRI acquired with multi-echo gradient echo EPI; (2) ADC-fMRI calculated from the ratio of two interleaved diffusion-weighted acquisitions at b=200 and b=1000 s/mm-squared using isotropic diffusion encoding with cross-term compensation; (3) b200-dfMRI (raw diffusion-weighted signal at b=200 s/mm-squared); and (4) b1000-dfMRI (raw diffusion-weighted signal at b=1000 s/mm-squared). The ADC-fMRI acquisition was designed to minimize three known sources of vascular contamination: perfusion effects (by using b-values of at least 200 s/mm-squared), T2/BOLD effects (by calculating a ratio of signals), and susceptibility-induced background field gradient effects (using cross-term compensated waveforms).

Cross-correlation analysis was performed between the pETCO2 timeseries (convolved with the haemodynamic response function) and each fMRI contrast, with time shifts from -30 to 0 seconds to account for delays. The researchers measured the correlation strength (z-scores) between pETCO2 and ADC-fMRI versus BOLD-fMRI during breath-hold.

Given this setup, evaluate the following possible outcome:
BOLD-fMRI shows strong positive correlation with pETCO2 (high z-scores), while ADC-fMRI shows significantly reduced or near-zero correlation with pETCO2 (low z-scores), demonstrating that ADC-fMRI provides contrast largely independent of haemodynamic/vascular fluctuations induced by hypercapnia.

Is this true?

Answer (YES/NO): YES